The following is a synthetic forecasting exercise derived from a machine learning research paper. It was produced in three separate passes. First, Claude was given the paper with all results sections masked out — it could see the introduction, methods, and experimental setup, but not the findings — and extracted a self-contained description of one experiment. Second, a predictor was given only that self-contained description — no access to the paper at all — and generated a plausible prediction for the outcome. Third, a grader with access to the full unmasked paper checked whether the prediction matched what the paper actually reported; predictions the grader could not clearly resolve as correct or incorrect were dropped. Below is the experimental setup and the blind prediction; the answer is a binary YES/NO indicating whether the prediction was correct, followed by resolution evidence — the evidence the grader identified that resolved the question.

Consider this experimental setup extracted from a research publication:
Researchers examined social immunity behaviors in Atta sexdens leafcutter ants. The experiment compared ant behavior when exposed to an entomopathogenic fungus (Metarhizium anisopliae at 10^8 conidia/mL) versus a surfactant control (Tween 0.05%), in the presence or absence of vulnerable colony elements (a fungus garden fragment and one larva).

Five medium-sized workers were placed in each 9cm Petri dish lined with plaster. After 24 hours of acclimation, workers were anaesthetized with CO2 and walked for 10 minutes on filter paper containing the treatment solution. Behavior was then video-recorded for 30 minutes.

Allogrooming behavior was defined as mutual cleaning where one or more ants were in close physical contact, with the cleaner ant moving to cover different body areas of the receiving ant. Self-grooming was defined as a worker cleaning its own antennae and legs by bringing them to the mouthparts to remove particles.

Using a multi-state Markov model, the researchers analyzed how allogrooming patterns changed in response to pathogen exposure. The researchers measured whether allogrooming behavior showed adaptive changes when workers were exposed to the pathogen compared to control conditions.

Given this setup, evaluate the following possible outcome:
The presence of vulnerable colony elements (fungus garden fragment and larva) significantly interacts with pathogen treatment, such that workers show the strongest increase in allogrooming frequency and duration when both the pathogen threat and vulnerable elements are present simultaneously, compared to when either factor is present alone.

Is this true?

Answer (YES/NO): NO